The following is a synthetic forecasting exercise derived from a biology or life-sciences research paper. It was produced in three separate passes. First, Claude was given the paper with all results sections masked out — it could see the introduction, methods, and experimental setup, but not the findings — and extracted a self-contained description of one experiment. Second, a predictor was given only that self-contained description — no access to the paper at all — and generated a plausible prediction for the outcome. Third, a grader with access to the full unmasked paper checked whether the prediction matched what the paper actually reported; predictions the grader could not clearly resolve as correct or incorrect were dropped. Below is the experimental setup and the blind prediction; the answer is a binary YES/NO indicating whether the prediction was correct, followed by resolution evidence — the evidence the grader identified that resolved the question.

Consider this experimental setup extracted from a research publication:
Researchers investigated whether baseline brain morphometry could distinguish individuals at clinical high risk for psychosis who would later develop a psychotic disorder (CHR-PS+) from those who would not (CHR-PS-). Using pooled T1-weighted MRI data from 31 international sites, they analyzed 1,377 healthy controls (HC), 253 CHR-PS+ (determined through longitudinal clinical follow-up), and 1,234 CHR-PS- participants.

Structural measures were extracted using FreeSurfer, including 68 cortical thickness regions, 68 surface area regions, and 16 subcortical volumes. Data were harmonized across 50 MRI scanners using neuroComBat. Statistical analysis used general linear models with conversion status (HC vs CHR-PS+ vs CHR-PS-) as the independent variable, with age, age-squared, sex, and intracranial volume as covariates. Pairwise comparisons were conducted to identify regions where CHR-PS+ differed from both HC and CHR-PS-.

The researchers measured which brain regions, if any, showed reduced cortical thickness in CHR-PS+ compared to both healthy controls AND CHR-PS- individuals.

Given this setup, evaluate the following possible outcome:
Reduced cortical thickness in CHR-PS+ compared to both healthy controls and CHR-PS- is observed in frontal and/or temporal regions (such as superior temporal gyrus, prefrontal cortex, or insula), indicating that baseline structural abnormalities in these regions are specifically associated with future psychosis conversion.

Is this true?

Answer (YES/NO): YES